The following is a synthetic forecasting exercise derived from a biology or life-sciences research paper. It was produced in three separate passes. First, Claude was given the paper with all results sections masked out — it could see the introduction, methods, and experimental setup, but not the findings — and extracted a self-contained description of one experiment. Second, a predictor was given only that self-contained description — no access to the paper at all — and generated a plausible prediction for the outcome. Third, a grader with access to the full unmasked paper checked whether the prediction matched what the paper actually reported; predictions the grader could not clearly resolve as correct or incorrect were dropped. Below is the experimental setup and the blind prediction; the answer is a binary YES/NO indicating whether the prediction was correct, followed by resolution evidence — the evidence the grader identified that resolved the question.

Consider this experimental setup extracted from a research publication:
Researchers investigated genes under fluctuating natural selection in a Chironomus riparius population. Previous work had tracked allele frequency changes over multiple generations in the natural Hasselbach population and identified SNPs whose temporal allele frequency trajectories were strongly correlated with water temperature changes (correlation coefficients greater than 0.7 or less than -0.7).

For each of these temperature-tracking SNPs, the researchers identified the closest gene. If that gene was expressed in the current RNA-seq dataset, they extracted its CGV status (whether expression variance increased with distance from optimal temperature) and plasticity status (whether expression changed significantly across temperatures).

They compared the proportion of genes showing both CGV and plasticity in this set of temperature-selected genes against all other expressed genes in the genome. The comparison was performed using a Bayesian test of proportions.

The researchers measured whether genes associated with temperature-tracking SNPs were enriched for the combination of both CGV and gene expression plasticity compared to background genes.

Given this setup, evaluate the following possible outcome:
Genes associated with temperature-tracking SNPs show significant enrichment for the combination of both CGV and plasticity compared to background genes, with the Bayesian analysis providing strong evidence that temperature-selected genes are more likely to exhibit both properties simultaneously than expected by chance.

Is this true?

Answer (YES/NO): YES